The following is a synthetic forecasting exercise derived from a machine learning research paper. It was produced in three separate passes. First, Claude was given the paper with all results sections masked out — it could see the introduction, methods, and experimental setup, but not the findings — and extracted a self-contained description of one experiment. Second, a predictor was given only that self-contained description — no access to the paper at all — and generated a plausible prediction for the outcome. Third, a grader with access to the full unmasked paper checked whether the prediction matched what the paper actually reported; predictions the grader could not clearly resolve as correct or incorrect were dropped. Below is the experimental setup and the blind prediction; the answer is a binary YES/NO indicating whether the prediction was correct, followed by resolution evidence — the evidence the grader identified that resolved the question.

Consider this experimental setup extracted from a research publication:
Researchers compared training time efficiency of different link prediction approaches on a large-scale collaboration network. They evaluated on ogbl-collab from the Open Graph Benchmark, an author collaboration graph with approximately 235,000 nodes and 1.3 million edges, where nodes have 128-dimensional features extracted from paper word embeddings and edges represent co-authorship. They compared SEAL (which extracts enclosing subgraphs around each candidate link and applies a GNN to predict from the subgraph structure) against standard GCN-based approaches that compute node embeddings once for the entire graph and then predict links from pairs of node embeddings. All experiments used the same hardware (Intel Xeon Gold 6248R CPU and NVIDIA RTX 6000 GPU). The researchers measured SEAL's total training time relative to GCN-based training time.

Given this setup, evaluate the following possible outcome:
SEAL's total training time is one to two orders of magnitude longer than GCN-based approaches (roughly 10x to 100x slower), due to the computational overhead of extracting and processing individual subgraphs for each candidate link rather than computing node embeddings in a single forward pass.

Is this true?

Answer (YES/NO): NO